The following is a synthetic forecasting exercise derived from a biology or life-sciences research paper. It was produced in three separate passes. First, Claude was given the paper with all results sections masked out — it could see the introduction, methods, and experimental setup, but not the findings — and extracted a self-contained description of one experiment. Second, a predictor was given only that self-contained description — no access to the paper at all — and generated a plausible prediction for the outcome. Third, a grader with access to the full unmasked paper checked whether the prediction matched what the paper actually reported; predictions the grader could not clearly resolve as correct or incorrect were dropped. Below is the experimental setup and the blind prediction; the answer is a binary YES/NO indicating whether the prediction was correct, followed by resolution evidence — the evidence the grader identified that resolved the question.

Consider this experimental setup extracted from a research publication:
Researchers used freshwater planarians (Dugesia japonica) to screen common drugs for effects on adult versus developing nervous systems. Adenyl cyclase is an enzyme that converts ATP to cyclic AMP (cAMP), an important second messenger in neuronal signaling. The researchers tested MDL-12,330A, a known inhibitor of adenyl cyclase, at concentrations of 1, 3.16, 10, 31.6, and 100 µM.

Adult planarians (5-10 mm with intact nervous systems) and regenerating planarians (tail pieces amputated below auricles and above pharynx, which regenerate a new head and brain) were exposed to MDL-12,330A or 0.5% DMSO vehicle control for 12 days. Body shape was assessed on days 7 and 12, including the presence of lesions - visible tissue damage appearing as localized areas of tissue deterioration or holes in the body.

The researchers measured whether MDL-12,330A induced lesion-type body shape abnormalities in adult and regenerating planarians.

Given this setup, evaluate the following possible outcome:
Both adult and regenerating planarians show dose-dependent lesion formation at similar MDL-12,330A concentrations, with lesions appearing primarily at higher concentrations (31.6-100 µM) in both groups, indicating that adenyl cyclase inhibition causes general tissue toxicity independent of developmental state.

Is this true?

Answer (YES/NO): NO